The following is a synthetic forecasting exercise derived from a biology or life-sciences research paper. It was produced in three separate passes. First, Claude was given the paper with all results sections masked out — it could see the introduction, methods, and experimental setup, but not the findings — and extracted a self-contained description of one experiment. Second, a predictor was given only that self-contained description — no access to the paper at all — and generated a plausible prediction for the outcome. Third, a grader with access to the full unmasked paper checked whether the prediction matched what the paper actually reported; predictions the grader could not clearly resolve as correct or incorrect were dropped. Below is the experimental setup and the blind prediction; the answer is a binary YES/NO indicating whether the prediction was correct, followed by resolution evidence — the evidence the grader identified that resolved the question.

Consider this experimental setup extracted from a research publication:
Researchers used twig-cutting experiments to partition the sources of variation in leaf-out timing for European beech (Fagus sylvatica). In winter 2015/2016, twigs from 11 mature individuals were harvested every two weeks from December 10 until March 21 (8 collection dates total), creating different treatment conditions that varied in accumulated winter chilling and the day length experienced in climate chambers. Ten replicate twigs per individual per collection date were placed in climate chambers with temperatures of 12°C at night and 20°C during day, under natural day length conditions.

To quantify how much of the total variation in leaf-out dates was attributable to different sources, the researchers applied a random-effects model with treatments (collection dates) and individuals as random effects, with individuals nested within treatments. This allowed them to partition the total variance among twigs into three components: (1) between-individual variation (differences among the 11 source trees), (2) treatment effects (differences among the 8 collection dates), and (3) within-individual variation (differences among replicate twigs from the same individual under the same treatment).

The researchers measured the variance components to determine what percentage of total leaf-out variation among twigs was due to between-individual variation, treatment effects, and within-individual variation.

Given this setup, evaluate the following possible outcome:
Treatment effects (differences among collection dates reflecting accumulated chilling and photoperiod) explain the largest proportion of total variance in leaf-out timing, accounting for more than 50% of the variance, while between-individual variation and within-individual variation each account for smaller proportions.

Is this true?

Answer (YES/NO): NO